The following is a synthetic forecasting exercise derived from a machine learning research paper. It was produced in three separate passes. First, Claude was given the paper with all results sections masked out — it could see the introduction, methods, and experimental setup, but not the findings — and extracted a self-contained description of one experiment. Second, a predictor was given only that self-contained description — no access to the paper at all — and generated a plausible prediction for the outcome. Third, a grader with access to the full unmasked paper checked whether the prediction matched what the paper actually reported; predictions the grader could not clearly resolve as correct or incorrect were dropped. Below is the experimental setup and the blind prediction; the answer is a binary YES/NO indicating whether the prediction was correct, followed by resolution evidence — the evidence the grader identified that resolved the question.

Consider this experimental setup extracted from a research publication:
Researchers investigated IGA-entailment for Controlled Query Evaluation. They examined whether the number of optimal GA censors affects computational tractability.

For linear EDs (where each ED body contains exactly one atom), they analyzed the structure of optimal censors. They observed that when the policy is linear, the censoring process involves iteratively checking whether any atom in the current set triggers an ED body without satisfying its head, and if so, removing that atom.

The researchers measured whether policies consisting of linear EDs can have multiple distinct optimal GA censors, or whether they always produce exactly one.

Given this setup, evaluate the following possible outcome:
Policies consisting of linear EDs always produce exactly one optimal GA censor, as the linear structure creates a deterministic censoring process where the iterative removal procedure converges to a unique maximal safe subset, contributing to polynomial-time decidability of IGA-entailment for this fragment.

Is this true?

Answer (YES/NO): NO